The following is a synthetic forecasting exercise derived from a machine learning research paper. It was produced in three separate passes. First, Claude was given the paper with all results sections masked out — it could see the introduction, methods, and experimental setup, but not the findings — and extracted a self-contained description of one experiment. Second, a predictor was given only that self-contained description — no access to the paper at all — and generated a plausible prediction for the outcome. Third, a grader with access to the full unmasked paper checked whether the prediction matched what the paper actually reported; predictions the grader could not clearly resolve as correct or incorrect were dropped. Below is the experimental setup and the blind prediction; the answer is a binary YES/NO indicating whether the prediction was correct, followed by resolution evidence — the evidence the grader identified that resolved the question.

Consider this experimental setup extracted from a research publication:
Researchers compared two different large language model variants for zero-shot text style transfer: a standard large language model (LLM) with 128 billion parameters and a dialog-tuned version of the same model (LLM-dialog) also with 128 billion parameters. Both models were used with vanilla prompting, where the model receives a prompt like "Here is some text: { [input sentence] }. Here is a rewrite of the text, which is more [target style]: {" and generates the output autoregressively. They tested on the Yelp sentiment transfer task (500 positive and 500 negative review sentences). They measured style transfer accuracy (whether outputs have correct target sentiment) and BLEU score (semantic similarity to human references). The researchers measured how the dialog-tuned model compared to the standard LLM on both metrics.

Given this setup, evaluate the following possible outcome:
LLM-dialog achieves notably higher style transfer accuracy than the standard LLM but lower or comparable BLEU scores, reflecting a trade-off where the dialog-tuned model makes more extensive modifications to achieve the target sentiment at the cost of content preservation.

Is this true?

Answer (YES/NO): NO